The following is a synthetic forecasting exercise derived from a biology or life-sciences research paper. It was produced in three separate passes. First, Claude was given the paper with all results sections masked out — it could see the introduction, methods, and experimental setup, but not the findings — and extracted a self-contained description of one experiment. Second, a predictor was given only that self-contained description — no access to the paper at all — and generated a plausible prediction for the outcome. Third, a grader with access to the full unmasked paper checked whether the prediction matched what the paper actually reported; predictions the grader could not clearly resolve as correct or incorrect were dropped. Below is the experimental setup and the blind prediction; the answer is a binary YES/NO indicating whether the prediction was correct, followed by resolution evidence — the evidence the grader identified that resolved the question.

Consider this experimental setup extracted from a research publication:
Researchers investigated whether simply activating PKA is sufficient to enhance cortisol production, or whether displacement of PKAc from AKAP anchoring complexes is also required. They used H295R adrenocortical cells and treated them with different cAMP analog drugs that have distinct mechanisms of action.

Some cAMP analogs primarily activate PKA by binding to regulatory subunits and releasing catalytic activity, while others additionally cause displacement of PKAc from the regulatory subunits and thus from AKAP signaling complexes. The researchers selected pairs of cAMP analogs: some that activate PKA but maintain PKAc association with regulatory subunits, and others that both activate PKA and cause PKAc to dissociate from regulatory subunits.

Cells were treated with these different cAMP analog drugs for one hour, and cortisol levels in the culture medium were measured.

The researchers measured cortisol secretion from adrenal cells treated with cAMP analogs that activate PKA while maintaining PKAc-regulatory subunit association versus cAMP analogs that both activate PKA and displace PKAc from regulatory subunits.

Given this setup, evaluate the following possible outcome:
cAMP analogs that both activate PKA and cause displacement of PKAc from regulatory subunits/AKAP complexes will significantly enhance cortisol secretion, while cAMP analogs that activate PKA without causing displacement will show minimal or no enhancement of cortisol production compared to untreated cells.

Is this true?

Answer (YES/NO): YES